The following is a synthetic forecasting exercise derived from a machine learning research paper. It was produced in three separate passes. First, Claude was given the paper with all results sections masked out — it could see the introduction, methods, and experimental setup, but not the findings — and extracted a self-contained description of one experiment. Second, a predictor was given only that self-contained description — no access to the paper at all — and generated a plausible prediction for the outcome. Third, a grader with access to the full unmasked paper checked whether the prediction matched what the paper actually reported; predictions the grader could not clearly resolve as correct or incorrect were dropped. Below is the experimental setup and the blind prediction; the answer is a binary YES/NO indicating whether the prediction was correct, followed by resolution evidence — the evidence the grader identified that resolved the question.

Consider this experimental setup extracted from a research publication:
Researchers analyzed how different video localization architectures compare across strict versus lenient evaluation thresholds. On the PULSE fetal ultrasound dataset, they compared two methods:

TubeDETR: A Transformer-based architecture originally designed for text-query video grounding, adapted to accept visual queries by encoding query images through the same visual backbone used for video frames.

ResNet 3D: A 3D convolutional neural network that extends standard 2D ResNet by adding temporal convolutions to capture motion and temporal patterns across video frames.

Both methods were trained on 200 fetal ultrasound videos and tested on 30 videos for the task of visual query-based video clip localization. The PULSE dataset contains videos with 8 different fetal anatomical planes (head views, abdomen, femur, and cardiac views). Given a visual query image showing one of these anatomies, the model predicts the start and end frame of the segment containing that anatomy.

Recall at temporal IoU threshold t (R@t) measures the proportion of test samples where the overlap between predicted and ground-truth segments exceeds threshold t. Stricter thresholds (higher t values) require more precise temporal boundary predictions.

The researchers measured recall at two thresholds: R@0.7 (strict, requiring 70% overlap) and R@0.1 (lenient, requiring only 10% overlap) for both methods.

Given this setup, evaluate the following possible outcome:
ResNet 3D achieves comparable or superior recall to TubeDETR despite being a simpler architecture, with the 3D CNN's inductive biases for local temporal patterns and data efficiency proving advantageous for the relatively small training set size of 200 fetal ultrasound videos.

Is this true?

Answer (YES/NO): YES